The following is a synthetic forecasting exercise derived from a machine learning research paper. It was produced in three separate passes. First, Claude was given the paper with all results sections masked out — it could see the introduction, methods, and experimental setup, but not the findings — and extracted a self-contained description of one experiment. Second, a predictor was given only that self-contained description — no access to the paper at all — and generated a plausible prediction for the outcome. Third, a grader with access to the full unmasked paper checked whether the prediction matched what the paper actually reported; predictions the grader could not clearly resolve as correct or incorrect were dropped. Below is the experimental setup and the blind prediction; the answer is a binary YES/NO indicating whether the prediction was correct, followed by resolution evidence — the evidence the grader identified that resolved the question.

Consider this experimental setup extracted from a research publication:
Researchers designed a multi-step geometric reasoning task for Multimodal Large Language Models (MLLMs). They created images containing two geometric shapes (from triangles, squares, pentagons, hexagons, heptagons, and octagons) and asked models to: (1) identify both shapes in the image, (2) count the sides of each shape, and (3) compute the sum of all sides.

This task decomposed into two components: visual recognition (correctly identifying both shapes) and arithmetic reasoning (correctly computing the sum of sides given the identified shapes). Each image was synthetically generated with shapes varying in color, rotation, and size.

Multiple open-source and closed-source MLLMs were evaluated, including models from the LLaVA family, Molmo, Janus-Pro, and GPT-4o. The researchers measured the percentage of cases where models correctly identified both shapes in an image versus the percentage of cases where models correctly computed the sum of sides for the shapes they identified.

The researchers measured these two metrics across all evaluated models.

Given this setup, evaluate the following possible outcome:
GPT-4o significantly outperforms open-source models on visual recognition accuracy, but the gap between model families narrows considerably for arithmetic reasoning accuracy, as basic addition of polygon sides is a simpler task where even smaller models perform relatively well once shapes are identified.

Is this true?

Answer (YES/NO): YES